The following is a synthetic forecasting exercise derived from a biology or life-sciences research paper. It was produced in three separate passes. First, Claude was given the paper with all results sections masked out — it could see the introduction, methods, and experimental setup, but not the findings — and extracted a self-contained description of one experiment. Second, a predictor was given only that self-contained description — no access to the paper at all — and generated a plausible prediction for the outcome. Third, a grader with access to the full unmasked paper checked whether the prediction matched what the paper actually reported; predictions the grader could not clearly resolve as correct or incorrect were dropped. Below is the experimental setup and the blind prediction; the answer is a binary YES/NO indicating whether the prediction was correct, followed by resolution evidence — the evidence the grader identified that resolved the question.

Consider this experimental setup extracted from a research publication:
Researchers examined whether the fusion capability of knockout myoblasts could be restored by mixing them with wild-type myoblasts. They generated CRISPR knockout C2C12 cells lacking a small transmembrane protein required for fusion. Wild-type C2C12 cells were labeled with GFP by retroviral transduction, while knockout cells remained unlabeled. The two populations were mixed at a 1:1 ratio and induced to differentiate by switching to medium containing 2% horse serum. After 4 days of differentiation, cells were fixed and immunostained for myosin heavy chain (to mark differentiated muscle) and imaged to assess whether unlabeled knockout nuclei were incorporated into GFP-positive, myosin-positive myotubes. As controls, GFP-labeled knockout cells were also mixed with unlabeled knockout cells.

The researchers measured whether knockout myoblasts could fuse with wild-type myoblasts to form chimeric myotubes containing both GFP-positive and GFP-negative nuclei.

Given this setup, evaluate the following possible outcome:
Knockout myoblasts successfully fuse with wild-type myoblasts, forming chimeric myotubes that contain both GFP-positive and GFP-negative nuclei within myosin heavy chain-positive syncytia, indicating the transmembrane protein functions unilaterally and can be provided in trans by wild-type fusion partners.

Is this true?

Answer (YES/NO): YES